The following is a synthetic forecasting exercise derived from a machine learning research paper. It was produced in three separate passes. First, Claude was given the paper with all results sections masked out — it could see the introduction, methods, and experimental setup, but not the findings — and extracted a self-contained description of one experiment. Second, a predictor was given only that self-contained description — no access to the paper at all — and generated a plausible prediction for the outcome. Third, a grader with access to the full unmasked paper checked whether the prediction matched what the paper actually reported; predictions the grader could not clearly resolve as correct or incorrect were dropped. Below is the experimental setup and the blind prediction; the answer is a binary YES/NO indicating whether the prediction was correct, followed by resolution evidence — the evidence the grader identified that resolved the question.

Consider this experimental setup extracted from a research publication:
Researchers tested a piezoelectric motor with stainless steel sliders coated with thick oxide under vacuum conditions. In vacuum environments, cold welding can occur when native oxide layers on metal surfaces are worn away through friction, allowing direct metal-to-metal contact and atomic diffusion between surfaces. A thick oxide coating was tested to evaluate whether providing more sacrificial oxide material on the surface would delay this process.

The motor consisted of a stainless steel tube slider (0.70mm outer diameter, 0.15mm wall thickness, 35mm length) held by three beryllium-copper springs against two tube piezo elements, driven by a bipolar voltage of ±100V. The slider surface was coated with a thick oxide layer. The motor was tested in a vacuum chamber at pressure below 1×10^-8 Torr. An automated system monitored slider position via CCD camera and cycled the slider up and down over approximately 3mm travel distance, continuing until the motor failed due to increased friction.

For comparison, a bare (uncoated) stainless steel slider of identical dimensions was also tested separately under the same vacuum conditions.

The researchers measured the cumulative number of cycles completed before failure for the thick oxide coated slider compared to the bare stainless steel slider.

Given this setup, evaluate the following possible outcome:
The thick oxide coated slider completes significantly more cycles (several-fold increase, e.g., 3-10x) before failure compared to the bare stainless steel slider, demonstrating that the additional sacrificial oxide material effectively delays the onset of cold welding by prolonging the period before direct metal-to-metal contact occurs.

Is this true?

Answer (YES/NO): NO